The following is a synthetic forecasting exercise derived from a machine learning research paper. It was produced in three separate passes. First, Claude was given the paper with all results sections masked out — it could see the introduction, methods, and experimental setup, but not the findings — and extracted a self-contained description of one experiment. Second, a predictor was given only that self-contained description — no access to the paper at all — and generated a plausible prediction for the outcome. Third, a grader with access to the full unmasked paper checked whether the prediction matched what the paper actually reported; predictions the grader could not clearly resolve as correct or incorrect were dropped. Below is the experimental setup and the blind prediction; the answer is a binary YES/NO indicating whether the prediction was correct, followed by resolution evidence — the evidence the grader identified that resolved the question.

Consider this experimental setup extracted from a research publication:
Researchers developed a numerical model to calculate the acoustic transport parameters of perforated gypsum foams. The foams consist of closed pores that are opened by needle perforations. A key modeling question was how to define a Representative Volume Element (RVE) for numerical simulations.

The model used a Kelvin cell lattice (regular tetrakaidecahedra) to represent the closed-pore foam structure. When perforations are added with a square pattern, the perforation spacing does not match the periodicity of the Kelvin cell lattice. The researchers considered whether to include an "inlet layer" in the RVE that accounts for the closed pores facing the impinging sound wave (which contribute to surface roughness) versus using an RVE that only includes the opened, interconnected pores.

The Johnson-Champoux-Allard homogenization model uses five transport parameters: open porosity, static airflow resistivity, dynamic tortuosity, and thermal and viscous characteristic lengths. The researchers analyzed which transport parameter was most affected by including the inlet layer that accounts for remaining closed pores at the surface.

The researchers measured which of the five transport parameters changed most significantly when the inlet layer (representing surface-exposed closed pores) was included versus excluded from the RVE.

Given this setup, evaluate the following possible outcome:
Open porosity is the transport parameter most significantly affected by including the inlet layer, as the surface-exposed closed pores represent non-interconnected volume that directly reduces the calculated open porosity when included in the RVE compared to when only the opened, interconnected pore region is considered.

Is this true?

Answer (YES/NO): NO